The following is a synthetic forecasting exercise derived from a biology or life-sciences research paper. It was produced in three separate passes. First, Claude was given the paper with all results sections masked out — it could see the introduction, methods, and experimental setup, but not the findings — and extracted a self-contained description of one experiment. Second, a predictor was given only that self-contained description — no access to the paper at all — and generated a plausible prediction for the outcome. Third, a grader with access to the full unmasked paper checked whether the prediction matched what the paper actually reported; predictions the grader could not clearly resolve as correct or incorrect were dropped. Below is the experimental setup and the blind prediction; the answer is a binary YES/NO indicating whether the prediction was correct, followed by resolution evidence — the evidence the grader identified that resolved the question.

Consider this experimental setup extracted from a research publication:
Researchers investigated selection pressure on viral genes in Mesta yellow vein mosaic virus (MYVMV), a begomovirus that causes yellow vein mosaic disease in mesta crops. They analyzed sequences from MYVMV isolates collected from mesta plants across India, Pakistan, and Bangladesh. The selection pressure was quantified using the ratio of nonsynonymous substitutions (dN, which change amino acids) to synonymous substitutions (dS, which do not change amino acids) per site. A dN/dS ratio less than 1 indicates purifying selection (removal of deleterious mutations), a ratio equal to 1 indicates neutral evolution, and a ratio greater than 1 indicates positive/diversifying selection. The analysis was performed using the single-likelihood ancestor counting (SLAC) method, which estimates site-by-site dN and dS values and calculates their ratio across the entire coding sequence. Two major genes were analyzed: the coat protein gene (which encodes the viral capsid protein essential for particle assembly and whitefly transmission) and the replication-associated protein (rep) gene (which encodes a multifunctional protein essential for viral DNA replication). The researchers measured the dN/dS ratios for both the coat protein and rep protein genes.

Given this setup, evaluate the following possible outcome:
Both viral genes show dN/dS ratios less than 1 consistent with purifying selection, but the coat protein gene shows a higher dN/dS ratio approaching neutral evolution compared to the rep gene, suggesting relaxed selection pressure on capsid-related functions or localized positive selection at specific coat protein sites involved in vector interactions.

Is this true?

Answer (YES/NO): NO